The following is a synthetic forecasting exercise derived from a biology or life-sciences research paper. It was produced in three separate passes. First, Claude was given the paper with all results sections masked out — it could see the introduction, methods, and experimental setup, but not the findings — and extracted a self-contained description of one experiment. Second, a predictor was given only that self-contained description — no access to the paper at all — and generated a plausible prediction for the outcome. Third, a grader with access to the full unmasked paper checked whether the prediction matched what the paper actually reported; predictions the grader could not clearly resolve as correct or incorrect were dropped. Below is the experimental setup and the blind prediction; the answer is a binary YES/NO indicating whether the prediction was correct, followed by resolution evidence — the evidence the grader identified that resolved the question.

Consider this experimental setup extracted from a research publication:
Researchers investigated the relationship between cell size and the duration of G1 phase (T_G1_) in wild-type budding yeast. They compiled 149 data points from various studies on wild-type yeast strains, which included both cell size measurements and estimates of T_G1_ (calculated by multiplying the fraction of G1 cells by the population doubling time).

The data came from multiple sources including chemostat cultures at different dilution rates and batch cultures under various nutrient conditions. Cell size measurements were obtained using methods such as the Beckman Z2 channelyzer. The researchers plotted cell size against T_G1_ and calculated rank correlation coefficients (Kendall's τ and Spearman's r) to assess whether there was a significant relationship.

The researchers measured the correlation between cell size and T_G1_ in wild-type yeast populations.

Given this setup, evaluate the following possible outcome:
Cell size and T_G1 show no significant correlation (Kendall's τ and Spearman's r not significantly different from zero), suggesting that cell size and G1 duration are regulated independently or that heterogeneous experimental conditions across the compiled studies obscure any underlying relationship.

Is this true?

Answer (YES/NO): YES